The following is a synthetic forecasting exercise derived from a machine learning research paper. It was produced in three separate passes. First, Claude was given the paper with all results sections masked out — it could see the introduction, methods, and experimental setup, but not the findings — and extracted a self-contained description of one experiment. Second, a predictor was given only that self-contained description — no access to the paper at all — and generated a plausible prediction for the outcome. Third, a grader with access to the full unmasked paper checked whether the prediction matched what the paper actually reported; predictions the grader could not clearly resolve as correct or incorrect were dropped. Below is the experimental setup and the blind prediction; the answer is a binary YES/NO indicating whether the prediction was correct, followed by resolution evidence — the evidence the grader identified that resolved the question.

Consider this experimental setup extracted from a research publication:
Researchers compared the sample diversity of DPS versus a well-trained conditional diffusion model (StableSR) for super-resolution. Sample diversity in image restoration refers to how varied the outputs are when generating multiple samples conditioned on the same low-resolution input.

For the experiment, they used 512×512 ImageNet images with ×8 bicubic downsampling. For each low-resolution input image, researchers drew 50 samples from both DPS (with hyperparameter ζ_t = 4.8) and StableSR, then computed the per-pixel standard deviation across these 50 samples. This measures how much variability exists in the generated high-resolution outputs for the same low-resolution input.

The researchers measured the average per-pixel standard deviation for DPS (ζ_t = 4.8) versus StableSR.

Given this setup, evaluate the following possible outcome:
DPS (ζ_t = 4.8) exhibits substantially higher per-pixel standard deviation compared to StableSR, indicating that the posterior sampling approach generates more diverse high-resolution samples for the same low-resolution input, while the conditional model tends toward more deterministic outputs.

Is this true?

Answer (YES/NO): NO